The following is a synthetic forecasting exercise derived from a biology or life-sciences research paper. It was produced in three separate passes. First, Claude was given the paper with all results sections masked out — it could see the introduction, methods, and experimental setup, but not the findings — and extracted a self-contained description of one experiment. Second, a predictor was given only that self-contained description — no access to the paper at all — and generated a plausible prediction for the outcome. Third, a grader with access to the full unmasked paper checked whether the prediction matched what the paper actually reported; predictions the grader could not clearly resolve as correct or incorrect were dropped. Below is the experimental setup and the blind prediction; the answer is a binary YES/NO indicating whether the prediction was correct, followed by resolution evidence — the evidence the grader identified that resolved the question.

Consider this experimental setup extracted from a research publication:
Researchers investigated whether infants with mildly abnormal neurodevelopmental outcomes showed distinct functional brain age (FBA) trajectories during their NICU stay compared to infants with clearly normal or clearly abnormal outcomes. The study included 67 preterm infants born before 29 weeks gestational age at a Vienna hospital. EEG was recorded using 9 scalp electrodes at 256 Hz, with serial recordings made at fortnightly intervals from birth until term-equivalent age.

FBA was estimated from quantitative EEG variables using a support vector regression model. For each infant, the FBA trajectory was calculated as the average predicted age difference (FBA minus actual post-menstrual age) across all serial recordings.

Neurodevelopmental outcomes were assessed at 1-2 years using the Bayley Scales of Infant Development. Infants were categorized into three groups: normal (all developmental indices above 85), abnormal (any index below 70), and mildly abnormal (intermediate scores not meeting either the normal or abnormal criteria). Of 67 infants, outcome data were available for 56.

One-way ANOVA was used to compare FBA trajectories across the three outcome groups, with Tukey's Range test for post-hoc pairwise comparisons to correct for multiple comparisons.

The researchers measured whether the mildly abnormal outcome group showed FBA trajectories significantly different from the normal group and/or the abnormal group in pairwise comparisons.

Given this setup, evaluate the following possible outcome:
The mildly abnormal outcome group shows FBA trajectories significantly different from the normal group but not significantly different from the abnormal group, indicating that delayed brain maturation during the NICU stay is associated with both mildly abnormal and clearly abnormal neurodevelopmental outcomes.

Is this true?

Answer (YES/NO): NO